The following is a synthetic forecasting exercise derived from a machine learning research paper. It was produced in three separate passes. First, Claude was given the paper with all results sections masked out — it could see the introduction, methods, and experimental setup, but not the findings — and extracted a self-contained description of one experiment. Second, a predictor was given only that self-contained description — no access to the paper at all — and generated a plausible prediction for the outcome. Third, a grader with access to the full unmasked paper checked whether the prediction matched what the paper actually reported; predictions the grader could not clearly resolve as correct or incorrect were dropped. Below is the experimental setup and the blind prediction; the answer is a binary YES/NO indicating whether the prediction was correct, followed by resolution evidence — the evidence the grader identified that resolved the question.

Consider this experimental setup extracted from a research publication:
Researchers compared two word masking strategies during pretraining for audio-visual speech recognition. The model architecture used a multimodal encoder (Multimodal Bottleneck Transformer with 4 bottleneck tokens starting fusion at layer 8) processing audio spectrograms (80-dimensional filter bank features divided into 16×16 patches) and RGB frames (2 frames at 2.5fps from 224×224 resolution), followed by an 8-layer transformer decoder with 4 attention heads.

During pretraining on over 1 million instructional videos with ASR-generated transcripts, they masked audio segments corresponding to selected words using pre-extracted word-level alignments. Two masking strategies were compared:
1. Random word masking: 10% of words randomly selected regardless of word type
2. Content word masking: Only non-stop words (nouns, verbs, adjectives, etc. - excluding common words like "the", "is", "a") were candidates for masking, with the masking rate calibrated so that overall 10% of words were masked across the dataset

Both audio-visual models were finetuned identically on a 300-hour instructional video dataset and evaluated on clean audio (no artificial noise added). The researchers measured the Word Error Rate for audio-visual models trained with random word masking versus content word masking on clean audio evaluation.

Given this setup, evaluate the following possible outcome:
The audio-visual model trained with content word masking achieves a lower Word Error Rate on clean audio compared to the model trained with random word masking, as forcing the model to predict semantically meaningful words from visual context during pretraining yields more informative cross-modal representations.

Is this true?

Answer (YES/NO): NO